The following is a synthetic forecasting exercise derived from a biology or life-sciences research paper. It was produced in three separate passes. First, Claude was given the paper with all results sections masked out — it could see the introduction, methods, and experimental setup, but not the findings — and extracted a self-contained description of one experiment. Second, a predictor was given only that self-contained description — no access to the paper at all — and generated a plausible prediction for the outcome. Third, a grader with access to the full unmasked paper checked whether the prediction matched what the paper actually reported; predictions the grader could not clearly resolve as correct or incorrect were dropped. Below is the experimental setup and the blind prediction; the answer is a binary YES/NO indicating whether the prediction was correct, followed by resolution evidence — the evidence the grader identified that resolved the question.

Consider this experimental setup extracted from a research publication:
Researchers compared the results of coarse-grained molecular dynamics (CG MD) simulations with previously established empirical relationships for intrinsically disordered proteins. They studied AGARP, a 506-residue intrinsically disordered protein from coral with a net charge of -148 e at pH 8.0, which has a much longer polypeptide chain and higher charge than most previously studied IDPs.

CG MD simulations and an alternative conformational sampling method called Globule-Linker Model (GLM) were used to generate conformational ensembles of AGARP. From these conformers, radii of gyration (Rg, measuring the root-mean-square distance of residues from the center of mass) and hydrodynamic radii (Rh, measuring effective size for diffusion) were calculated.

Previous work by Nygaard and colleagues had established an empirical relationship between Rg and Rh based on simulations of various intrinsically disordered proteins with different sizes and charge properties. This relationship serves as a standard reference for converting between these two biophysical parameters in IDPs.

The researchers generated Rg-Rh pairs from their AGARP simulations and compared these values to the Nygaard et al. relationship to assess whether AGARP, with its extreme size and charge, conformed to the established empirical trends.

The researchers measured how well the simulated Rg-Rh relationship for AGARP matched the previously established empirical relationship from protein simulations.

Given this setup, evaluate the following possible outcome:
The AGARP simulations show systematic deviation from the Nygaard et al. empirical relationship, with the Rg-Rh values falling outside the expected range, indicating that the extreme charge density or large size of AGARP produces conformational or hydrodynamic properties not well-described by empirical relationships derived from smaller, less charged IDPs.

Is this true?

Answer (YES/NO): YES